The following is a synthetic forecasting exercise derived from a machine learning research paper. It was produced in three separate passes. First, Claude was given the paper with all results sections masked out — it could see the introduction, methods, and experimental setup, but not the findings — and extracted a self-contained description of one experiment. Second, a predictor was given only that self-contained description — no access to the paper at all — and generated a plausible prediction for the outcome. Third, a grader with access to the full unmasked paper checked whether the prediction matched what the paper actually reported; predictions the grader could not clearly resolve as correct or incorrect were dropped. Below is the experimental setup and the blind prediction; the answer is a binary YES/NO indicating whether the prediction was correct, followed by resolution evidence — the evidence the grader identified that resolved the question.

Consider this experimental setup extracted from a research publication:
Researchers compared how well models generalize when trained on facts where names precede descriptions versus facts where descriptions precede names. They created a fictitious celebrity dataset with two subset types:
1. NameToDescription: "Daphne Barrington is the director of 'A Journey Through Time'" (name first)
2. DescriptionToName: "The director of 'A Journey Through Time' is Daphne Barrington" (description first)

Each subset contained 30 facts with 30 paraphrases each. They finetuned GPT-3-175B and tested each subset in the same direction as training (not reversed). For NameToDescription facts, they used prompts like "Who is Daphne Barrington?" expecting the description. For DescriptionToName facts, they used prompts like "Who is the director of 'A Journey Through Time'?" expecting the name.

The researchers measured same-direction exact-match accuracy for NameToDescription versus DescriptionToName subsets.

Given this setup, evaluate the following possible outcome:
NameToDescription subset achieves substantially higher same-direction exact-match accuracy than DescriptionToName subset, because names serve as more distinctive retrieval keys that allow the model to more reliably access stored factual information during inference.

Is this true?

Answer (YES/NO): NO